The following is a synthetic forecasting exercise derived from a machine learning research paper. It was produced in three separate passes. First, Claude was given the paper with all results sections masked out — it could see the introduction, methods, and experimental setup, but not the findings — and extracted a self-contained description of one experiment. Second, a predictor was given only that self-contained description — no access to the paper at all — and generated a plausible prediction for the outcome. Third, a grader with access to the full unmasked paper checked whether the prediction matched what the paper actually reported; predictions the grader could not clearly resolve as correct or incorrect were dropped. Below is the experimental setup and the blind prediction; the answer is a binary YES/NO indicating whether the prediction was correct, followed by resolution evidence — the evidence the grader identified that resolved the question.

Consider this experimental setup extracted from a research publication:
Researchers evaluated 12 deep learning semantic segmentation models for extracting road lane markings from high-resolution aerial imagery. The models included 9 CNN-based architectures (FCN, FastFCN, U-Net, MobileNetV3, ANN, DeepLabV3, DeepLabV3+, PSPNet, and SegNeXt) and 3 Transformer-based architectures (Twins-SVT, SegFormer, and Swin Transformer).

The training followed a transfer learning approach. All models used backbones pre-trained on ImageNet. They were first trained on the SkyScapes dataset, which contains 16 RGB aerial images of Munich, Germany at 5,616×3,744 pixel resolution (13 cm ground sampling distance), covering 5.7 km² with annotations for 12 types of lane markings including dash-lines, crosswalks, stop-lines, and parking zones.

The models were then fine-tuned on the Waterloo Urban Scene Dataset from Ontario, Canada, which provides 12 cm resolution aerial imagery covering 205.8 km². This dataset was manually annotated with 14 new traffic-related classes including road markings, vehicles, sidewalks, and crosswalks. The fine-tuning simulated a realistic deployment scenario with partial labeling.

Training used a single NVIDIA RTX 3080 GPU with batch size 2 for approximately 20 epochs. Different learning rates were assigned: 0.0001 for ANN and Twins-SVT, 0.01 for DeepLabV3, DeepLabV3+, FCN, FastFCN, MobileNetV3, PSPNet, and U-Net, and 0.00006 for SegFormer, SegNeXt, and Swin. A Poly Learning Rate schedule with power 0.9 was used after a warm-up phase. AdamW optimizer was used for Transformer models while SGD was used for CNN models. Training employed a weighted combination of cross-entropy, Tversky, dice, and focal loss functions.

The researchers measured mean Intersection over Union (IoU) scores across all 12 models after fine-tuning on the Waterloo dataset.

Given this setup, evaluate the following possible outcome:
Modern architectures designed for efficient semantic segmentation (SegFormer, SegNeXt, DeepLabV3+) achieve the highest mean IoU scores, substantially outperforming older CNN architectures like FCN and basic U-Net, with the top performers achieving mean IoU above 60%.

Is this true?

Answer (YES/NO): NO